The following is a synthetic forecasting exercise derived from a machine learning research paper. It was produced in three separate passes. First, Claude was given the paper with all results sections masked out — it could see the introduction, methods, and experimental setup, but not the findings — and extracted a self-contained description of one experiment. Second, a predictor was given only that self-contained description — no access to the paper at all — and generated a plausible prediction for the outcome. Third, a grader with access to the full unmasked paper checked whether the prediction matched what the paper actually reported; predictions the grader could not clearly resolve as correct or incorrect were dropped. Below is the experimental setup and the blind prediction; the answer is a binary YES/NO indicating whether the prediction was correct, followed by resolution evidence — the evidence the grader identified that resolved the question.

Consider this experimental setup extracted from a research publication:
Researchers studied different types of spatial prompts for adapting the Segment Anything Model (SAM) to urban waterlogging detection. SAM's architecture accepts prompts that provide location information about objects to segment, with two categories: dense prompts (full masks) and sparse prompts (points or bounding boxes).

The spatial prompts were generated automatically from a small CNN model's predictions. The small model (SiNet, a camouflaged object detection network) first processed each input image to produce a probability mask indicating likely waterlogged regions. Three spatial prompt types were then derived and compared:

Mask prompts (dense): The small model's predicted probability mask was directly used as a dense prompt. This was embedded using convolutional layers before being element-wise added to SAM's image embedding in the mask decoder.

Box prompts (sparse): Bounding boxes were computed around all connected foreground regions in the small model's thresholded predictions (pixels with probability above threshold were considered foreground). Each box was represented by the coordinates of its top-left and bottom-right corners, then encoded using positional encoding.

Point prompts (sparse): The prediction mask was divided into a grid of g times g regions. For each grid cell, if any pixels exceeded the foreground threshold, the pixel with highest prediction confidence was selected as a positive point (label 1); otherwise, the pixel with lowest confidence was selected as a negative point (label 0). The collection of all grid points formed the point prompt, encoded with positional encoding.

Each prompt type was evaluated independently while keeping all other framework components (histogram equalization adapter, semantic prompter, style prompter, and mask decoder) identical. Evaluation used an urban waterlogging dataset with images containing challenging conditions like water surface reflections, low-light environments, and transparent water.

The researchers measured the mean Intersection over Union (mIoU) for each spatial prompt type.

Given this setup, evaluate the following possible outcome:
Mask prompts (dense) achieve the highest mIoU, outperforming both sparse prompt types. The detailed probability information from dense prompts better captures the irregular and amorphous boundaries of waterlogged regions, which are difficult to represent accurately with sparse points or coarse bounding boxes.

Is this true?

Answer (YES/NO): YES